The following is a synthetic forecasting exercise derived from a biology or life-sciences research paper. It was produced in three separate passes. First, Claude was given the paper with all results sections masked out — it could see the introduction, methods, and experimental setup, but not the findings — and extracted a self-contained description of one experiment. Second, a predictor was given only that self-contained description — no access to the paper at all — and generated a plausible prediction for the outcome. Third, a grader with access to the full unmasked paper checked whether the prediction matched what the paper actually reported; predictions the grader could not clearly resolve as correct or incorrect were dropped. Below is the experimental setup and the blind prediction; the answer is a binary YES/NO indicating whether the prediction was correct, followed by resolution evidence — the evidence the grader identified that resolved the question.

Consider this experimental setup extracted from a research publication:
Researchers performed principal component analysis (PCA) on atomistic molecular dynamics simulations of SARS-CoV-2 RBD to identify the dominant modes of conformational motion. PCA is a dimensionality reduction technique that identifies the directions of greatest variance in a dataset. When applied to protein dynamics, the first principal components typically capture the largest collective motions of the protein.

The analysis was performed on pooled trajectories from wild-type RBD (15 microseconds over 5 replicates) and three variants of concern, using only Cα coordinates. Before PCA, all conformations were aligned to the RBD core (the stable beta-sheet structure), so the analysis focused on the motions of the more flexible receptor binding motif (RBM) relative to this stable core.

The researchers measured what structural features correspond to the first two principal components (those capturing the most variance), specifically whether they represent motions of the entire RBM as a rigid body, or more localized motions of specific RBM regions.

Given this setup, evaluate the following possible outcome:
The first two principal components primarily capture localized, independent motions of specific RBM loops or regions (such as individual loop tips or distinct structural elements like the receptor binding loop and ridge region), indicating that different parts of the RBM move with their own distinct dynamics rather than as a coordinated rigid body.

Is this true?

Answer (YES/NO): NO